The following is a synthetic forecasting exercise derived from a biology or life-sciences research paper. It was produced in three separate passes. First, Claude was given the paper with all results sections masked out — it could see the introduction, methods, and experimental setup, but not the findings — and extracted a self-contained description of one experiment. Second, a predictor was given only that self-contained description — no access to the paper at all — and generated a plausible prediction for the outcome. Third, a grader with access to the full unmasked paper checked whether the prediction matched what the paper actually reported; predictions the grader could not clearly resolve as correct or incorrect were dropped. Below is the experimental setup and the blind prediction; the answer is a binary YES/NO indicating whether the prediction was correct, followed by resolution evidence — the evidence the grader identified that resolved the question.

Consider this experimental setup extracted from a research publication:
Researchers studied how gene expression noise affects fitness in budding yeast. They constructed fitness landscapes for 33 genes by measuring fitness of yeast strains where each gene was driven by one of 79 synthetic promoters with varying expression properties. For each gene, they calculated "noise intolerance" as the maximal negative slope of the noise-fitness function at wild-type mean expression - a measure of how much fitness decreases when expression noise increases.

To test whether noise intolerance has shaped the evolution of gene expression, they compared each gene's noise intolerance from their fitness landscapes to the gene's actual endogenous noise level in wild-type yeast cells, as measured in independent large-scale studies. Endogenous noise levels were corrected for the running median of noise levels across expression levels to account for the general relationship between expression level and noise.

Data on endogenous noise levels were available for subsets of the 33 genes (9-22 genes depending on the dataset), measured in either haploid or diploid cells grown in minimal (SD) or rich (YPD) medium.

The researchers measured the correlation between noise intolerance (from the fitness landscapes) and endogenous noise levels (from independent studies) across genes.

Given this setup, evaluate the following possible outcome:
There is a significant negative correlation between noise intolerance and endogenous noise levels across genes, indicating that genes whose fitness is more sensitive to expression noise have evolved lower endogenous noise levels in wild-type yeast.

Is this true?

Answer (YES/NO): YES